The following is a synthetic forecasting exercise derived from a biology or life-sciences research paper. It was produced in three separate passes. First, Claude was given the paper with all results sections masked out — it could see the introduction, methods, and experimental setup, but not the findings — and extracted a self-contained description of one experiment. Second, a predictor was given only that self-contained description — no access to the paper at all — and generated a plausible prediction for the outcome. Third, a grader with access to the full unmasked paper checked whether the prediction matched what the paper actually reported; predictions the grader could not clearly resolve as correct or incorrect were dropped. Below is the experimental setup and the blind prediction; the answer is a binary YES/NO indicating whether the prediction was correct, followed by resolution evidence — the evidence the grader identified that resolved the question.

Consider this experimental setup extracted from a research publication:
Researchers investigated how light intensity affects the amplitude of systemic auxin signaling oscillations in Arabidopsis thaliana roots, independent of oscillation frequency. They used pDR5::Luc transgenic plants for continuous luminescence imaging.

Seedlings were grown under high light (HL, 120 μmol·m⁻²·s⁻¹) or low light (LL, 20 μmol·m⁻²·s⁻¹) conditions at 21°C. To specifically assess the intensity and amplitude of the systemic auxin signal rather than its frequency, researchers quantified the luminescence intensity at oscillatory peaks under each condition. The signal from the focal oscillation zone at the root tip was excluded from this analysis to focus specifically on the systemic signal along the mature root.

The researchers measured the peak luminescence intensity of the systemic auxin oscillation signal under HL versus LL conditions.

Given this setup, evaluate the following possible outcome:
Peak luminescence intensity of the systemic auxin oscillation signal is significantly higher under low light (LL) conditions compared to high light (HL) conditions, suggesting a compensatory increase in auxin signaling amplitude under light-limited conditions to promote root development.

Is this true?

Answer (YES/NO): NO